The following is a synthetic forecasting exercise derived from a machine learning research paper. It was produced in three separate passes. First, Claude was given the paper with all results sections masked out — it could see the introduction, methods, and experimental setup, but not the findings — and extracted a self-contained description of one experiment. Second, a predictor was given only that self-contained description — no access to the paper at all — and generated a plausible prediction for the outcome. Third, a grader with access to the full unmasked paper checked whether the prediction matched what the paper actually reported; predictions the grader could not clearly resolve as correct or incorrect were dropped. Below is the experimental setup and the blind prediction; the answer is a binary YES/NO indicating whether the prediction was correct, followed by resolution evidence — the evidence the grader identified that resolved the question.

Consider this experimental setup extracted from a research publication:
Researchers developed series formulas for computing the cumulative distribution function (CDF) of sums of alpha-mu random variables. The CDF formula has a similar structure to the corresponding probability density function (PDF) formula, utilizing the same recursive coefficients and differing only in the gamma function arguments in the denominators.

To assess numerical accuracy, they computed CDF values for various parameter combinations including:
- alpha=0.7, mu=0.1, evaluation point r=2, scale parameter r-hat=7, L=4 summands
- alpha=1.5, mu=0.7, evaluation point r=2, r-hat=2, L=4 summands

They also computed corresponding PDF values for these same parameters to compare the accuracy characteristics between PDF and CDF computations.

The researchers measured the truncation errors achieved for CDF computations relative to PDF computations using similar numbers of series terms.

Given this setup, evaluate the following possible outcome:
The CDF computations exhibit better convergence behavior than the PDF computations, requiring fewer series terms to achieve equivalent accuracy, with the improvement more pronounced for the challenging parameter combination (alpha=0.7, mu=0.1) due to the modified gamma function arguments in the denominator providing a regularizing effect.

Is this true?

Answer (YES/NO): NO